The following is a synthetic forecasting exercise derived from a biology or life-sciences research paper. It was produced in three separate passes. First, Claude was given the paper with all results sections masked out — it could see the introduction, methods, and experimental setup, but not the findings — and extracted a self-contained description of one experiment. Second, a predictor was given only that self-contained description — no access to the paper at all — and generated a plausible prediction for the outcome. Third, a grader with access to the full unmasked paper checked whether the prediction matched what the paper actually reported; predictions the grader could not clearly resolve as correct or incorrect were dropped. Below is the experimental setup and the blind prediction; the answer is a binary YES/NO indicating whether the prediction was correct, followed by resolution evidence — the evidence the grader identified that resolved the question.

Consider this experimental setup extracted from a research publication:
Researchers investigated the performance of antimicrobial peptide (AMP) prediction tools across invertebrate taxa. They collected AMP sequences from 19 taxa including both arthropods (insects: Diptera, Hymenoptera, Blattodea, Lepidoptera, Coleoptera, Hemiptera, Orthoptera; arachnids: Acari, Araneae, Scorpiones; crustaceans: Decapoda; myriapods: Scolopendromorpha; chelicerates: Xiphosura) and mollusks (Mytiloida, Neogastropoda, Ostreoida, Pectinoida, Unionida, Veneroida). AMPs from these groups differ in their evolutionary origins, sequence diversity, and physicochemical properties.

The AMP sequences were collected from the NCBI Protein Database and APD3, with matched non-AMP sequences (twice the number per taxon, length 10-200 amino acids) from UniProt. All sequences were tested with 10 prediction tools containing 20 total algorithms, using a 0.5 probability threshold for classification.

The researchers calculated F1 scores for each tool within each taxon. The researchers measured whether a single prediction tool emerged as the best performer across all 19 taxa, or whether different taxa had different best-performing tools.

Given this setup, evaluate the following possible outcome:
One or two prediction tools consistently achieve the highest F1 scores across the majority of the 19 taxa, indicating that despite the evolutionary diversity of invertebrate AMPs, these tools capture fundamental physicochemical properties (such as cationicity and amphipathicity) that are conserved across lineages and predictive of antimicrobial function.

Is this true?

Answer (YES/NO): NO